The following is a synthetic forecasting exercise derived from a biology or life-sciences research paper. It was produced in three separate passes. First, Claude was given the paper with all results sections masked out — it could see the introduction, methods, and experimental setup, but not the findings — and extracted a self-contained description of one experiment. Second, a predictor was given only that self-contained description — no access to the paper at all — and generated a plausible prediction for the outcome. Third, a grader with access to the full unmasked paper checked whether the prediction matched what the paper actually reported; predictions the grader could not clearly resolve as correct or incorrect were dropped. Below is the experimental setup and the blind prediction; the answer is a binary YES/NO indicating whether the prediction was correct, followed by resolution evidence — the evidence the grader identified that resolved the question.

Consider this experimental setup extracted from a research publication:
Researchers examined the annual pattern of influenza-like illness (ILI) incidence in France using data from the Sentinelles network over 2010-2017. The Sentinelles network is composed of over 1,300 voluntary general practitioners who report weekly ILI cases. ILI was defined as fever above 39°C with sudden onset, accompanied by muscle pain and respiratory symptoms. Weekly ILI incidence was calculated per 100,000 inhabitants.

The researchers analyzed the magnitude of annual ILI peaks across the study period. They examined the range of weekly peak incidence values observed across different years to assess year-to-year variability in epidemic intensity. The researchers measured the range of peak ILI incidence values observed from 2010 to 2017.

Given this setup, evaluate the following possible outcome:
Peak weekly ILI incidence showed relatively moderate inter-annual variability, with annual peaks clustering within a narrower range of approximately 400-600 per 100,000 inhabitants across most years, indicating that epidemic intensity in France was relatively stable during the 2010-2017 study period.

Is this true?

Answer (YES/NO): NO